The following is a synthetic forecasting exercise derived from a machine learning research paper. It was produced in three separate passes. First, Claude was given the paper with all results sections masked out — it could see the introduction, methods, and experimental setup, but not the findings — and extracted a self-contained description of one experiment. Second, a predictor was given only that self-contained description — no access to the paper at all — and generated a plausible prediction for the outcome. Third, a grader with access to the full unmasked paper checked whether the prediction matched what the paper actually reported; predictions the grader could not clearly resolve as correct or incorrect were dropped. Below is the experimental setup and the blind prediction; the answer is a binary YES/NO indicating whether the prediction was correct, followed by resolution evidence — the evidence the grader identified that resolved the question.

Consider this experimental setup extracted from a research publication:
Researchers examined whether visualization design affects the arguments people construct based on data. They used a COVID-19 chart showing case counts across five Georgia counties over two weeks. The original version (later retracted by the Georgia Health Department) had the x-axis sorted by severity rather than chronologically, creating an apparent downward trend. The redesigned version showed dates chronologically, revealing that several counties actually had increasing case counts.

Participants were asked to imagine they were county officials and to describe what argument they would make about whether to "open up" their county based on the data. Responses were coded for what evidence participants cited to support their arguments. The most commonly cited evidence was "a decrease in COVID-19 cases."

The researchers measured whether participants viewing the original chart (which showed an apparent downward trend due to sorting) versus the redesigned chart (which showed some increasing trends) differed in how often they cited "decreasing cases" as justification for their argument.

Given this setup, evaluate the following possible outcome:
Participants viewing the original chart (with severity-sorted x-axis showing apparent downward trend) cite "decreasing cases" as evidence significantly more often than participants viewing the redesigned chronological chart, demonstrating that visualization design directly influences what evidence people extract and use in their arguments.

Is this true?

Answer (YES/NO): NO